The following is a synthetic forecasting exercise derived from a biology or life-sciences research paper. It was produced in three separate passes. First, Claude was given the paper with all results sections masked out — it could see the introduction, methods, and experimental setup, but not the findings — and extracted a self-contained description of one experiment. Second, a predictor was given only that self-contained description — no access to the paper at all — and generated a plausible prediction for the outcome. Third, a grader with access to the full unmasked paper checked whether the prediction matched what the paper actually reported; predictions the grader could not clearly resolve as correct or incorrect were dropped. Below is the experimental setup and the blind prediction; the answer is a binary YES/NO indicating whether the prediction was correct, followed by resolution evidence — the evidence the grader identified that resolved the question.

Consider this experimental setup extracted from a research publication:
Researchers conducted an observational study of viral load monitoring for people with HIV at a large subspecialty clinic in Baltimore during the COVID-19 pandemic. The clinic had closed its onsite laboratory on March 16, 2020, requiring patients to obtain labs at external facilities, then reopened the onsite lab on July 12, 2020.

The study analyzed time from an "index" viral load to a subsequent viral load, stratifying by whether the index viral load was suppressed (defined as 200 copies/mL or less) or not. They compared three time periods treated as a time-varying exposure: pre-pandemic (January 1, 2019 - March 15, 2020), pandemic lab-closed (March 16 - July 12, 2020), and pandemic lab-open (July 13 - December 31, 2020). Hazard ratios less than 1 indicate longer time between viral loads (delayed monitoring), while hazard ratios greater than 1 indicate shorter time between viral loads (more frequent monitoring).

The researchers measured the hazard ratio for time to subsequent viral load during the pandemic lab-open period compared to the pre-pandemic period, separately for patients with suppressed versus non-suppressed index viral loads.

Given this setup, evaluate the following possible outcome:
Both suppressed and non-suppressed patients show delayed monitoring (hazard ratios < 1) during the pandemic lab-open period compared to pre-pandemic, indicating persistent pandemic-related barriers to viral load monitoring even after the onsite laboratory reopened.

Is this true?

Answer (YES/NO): NO